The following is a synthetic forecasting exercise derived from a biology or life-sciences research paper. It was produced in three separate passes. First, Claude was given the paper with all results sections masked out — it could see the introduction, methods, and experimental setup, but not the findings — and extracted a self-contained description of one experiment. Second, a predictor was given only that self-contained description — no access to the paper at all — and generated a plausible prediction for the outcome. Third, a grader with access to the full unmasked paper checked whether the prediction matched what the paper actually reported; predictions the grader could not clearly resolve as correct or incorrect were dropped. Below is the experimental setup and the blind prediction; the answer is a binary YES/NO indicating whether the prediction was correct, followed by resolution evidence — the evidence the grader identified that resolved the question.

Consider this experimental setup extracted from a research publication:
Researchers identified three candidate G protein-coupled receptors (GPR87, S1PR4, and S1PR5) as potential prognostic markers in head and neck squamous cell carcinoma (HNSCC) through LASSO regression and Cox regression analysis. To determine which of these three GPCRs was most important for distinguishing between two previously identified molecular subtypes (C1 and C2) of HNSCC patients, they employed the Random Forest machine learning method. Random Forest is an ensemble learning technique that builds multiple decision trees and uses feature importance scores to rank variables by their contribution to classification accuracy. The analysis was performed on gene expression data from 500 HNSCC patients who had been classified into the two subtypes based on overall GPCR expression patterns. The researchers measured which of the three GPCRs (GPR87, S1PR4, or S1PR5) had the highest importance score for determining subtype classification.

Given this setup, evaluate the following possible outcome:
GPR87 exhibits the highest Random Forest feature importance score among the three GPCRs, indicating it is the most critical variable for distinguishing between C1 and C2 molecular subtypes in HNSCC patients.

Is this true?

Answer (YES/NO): NO